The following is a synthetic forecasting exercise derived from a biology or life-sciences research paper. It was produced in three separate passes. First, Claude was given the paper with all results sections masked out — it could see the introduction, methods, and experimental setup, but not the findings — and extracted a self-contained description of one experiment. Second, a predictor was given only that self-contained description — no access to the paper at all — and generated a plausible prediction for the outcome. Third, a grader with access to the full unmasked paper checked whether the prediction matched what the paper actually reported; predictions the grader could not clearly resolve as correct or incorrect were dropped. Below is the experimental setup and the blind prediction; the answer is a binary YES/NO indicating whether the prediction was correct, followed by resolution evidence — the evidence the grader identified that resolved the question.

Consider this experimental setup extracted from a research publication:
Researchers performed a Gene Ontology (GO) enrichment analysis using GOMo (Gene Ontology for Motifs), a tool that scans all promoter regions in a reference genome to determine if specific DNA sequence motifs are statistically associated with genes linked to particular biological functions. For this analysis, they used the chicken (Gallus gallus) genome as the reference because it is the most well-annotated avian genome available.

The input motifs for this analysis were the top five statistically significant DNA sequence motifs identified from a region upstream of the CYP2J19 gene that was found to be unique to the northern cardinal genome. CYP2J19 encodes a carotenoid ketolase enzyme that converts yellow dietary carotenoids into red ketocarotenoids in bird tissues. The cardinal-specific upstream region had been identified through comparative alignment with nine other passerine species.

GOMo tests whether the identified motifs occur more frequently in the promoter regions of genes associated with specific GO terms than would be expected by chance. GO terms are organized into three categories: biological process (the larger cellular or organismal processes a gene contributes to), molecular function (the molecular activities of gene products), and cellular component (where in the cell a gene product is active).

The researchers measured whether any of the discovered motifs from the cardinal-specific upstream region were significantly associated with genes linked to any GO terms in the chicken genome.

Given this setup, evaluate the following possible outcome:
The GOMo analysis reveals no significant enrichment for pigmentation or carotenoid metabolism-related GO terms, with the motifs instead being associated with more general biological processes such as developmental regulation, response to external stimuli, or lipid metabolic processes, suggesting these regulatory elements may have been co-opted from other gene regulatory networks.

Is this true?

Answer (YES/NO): NO